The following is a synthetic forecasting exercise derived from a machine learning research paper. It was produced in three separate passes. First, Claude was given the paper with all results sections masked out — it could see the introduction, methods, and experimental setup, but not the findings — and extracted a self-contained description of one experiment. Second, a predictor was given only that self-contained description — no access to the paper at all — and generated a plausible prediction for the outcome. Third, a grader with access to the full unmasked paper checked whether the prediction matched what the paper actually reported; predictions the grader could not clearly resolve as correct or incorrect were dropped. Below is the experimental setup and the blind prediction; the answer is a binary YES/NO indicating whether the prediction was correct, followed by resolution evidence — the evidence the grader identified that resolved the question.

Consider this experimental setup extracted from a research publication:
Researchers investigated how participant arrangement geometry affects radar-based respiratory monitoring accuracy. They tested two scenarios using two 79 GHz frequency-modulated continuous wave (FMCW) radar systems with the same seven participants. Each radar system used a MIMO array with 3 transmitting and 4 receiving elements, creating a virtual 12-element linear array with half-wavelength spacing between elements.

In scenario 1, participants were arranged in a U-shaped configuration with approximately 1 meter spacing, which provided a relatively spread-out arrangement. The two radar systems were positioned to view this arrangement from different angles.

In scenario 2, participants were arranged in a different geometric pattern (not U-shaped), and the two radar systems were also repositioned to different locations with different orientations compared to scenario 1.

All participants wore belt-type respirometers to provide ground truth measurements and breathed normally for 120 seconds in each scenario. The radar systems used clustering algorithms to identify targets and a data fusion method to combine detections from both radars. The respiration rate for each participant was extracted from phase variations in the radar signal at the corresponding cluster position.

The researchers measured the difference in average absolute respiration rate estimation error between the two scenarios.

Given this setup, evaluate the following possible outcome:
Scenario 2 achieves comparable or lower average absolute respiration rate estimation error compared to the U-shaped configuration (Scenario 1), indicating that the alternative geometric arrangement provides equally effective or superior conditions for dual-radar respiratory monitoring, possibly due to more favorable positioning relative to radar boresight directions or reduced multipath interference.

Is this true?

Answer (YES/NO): NO